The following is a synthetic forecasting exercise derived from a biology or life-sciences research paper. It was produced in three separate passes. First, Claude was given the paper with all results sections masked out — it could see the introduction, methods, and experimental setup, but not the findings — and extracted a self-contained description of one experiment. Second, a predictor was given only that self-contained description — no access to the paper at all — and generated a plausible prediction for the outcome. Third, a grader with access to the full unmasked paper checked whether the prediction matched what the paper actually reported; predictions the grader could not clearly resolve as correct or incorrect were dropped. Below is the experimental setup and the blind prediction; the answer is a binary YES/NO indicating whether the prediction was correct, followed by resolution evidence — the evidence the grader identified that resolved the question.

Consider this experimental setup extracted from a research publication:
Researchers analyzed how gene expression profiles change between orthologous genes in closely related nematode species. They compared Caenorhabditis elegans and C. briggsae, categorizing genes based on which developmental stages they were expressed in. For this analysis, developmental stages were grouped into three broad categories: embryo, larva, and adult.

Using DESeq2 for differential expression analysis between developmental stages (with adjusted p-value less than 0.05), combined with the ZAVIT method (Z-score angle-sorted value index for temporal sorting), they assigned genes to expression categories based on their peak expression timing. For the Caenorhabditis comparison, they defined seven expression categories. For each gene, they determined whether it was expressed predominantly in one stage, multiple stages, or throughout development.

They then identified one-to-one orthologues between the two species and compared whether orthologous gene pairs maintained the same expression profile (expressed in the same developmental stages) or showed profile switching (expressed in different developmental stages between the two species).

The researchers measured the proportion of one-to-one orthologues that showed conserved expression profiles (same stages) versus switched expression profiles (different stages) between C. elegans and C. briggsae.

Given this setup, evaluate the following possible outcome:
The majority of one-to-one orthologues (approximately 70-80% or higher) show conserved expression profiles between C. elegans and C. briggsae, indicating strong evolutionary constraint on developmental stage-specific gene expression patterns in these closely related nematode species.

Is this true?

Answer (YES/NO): NO